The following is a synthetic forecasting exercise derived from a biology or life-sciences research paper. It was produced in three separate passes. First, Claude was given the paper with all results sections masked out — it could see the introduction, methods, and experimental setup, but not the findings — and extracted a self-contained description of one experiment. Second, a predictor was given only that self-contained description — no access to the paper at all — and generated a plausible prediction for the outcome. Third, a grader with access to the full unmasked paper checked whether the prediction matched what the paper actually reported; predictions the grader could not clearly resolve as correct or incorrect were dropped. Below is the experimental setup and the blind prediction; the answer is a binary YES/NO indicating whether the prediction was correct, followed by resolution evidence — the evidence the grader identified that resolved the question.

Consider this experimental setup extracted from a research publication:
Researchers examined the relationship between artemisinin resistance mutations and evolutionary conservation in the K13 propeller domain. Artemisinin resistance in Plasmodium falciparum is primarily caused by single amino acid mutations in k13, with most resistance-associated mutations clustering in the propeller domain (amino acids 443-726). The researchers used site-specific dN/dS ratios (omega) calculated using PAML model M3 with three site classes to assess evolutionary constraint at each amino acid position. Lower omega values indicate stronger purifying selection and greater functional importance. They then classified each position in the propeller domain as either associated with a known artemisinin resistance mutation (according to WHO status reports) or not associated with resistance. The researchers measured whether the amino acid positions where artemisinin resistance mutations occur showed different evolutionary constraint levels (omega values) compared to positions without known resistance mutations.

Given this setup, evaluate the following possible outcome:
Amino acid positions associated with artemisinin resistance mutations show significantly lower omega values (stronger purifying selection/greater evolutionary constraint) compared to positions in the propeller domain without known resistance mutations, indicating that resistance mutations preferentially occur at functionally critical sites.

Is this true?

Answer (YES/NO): NO